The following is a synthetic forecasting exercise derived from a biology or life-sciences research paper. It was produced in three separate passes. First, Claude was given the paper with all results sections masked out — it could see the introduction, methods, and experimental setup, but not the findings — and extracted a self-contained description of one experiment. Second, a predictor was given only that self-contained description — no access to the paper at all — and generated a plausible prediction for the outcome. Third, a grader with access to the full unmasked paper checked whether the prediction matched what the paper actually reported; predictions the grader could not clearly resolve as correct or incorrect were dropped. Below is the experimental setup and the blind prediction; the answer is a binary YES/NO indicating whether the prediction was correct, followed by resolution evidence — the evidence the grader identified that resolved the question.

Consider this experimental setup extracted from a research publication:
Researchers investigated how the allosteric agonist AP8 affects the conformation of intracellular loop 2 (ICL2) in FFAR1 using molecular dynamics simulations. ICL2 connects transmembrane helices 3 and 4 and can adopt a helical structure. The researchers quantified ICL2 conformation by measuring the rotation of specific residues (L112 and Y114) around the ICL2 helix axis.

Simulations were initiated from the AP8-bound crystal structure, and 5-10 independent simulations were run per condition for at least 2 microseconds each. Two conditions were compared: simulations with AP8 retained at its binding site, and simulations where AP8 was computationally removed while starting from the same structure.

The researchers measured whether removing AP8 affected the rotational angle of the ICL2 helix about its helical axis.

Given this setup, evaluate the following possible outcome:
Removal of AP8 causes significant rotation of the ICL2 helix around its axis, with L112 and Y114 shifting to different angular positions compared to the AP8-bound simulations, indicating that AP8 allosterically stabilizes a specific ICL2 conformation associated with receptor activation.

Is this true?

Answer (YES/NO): YES